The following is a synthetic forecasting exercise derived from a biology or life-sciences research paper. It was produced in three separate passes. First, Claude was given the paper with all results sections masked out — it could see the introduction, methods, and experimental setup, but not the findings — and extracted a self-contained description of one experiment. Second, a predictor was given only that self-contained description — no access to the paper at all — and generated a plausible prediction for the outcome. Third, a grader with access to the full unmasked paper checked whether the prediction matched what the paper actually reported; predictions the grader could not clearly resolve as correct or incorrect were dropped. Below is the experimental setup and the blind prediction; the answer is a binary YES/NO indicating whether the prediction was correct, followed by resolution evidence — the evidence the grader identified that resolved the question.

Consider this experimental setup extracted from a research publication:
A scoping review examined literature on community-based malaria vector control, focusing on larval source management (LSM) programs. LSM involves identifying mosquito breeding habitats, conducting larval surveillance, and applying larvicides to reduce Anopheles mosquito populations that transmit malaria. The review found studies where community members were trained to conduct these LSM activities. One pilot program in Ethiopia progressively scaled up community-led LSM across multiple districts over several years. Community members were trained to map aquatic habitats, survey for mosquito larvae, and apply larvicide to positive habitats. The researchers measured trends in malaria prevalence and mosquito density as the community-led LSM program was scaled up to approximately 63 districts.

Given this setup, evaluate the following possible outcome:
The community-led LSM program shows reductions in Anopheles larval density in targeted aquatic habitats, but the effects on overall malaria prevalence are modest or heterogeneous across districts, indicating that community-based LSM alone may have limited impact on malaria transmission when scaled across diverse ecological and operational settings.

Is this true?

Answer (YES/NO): NO